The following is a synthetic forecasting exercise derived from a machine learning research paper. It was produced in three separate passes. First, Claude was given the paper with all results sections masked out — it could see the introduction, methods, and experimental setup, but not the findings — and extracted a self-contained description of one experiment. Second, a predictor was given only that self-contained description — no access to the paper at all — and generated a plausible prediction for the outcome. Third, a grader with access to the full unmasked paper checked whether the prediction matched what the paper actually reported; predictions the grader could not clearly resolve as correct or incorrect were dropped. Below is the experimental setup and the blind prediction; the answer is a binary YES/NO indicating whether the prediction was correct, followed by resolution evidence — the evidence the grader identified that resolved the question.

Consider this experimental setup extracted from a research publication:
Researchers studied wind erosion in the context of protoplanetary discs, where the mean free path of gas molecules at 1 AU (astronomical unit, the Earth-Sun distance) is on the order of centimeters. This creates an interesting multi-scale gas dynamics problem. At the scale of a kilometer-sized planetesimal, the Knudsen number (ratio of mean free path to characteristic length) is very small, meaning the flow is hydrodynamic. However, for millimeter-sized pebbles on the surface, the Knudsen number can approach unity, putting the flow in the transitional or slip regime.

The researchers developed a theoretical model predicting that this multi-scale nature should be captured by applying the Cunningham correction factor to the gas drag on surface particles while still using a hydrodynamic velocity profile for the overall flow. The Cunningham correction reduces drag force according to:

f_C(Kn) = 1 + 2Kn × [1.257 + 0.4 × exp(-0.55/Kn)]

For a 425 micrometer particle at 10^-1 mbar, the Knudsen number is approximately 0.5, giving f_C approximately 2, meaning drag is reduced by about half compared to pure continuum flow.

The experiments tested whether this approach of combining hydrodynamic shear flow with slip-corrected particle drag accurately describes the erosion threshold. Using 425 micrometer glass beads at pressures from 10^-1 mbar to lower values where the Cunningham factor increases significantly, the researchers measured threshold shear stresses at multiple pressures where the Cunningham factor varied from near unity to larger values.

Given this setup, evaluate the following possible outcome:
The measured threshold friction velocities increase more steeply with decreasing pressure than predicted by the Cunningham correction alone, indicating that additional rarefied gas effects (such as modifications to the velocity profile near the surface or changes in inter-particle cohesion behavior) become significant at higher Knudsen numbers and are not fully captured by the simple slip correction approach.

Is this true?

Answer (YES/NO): NO